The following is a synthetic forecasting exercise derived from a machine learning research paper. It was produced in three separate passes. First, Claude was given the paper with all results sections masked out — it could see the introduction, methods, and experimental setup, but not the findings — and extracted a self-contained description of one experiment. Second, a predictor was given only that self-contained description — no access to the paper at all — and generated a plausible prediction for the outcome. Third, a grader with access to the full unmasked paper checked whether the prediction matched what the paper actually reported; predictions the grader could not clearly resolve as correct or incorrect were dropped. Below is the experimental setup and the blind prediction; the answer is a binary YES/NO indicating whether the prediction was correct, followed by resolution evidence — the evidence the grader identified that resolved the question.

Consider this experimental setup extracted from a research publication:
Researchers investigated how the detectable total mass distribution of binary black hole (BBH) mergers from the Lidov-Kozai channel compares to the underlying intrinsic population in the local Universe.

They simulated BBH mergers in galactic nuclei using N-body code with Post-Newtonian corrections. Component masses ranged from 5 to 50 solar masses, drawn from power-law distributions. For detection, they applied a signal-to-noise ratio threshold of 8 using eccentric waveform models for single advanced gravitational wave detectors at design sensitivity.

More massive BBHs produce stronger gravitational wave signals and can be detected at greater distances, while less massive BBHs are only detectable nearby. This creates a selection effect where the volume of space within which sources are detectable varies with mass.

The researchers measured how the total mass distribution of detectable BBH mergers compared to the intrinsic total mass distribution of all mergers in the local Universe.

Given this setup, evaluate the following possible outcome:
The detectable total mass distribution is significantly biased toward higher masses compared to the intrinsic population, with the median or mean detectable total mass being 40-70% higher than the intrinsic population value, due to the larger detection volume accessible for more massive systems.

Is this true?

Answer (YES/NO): NO